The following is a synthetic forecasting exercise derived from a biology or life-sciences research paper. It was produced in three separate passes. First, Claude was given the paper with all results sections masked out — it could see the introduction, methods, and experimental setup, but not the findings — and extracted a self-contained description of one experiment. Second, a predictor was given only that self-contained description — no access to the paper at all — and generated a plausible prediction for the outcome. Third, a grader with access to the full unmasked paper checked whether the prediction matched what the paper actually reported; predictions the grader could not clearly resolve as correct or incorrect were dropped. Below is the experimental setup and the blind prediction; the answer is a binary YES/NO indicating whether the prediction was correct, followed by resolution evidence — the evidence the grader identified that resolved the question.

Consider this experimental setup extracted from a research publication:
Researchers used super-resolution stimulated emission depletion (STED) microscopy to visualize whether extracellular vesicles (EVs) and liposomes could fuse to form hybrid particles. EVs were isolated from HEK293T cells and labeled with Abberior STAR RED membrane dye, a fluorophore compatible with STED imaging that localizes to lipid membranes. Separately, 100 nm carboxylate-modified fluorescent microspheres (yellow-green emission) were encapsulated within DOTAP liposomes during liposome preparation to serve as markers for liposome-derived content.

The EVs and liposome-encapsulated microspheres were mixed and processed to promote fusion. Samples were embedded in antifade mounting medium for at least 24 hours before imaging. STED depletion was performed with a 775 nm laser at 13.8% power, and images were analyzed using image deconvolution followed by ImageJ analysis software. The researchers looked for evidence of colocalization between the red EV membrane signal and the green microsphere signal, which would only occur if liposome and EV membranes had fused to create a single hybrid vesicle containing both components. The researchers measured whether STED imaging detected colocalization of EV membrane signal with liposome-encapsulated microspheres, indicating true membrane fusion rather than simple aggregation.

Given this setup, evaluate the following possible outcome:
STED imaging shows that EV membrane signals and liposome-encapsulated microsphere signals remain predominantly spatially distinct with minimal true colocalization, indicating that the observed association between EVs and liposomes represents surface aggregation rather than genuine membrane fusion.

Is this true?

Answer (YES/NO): NO